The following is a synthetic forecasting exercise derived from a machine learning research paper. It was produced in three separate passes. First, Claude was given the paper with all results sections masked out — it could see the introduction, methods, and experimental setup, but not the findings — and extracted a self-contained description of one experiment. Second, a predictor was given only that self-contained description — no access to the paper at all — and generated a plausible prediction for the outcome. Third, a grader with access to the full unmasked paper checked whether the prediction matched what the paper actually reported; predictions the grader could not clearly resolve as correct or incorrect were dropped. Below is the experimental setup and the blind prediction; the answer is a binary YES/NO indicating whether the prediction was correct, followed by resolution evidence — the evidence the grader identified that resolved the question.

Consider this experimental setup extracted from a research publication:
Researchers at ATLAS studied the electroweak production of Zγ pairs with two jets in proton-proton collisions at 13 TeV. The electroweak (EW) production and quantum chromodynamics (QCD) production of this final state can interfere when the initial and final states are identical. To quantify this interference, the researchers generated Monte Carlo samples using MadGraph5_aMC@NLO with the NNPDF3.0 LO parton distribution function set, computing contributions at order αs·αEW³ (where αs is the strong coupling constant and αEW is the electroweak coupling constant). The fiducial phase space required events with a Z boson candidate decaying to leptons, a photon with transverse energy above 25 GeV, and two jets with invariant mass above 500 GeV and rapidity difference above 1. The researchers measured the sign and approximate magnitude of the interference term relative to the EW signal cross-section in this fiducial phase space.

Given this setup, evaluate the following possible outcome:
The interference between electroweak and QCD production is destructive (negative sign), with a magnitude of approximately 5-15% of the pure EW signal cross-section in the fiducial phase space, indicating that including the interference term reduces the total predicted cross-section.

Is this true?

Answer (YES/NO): NO